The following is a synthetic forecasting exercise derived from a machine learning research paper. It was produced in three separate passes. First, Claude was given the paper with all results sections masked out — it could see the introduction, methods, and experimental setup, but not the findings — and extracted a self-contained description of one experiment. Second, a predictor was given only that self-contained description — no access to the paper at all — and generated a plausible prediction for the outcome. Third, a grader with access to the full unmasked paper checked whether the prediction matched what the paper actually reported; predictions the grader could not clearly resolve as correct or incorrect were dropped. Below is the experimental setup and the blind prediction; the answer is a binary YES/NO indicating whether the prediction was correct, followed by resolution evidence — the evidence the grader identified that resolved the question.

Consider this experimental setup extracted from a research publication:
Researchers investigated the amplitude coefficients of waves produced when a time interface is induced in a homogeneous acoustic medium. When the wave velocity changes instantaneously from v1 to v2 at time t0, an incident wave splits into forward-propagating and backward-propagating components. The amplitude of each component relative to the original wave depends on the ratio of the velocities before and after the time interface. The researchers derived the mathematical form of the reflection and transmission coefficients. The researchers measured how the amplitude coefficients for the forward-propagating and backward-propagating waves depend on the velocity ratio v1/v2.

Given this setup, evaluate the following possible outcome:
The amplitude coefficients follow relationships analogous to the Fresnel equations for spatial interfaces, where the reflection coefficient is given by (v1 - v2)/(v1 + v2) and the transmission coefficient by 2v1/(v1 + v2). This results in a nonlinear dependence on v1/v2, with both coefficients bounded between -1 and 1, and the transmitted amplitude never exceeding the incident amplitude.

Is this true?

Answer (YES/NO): NO